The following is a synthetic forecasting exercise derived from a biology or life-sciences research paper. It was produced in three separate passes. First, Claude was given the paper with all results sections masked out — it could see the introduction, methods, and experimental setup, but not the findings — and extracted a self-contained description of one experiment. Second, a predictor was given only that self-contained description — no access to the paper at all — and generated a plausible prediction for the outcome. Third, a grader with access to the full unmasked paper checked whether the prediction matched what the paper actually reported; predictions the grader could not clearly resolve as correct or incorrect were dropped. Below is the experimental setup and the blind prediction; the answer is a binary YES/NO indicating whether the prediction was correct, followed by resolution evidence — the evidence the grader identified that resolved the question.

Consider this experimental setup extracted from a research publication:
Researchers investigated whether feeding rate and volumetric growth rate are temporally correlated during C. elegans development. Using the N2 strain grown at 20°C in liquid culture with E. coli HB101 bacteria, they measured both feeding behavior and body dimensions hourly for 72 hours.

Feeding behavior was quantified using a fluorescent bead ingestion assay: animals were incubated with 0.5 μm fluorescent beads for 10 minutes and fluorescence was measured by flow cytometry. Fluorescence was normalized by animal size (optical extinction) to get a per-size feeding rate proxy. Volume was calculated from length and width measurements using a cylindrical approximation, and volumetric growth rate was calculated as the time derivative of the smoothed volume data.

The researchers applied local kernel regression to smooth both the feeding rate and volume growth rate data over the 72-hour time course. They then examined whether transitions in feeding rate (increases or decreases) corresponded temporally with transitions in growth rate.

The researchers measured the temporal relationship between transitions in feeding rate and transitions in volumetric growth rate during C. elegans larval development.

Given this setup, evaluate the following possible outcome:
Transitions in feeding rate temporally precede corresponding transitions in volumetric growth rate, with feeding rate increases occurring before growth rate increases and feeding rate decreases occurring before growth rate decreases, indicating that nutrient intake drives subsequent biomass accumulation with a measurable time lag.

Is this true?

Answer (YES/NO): NO